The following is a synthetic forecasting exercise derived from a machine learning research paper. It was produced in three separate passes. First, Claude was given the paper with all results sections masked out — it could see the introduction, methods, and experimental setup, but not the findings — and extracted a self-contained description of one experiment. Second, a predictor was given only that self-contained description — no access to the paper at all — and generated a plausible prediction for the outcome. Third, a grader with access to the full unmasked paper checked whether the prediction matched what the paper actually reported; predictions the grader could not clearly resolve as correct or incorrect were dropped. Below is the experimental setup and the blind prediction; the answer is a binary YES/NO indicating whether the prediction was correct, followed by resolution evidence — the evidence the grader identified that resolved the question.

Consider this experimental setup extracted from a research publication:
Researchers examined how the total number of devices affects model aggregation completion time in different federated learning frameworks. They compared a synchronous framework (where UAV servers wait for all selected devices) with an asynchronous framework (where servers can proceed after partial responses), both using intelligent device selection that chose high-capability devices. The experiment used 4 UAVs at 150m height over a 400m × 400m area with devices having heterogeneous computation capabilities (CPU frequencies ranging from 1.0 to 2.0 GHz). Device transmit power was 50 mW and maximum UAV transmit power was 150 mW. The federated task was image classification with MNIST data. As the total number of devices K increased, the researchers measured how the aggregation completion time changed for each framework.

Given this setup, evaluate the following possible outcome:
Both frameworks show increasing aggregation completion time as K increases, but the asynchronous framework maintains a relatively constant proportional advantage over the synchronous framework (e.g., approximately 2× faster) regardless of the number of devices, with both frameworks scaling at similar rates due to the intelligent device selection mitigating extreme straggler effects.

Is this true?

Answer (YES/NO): NO